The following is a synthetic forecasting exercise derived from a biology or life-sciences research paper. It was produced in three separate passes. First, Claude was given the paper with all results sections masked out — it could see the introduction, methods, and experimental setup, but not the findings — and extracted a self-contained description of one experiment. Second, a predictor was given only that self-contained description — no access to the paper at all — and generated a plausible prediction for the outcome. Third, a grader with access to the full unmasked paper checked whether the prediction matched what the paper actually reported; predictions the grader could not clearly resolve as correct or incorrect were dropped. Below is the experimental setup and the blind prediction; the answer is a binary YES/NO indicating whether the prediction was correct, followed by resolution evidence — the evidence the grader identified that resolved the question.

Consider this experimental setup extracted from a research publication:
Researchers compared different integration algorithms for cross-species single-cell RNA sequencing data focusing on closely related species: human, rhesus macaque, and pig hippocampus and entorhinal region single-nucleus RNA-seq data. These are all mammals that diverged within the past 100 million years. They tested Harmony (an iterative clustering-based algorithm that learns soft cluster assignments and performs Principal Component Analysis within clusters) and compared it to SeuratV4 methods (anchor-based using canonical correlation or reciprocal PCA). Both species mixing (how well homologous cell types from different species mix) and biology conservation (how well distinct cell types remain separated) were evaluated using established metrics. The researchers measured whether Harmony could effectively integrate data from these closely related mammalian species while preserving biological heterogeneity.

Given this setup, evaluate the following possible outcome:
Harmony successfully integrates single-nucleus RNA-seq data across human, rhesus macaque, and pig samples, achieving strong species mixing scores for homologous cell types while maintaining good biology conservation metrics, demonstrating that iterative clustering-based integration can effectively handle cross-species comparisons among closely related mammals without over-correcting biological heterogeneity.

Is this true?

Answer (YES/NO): YES